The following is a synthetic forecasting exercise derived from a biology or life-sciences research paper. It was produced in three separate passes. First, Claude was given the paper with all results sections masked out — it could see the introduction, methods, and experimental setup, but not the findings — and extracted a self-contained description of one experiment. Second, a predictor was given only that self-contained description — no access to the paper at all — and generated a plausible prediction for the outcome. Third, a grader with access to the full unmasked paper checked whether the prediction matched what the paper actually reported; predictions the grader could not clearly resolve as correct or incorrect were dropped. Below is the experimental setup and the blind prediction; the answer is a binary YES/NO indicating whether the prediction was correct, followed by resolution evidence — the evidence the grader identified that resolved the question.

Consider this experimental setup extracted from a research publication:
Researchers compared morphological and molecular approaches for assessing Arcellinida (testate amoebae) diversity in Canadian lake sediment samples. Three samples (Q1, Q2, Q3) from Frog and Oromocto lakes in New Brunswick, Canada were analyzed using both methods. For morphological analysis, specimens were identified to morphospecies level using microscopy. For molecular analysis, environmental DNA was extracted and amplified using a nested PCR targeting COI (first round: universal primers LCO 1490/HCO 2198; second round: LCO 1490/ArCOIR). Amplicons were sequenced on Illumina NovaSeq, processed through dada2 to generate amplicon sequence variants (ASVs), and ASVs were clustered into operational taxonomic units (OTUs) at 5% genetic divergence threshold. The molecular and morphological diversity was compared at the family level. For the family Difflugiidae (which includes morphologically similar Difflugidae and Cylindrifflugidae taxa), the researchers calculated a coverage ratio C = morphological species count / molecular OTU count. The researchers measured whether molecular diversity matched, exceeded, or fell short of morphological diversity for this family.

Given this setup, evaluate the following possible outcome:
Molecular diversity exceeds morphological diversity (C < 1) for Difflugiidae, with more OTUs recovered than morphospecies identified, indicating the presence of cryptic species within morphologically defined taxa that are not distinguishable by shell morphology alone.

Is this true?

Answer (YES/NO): NO